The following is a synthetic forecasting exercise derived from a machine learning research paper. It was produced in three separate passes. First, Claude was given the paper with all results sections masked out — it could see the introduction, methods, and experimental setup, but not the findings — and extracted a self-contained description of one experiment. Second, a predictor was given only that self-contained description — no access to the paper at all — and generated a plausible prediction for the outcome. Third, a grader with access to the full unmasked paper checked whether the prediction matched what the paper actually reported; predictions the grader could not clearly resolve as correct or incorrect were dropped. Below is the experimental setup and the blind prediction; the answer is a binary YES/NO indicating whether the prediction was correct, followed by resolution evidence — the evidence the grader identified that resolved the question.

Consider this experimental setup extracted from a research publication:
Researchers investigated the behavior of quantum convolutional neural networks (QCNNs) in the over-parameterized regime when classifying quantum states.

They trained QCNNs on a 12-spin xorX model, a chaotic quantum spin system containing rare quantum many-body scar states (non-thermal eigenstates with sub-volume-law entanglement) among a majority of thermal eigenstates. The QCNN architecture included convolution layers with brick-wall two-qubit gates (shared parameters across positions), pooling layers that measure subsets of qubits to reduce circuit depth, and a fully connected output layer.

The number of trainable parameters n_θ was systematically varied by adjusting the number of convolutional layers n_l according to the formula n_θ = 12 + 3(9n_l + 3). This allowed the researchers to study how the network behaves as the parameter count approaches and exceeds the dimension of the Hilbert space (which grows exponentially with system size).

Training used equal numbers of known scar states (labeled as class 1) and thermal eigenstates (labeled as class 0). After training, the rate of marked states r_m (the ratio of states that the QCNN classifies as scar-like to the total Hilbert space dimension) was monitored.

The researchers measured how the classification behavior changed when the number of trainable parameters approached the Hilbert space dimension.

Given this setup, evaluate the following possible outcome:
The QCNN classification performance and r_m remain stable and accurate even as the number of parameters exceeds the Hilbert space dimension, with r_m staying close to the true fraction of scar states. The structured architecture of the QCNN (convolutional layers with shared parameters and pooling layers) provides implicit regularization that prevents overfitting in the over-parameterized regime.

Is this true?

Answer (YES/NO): NO